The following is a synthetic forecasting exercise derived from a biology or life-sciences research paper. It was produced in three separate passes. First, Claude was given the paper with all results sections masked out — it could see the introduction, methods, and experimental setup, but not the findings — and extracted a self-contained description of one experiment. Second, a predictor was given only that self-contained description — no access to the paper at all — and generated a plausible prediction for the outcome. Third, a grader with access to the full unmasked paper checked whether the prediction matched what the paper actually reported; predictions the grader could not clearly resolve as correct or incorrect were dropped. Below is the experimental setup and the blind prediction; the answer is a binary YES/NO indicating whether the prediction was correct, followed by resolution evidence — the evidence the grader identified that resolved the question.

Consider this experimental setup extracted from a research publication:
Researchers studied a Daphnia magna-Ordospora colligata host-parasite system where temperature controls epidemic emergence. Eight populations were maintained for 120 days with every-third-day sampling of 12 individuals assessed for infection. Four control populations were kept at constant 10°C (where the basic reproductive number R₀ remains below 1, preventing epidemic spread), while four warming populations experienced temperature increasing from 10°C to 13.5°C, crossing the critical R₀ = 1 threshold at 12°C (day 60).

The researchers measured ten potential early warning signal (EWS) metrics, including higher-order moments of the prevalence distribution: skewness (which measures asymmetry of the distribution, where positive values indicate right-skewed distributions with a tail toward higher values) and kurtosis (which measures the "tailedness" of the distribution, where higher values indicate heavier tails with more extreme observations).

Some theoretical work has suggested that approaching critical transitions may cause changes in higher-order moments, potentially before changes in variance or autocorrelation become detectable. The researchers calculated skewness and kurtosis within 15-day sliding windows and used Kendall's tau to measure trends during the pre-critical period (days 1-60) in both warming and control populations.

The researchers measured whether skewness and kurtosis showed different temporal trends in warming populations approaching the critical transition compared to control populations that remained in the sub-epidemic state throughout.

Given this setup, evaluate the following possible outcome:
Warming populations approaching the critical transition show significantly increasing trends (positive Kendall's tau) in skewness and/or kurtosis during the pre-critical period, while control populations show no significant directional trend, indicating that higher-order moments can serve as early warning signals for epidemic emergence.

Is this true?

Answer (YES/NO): NO